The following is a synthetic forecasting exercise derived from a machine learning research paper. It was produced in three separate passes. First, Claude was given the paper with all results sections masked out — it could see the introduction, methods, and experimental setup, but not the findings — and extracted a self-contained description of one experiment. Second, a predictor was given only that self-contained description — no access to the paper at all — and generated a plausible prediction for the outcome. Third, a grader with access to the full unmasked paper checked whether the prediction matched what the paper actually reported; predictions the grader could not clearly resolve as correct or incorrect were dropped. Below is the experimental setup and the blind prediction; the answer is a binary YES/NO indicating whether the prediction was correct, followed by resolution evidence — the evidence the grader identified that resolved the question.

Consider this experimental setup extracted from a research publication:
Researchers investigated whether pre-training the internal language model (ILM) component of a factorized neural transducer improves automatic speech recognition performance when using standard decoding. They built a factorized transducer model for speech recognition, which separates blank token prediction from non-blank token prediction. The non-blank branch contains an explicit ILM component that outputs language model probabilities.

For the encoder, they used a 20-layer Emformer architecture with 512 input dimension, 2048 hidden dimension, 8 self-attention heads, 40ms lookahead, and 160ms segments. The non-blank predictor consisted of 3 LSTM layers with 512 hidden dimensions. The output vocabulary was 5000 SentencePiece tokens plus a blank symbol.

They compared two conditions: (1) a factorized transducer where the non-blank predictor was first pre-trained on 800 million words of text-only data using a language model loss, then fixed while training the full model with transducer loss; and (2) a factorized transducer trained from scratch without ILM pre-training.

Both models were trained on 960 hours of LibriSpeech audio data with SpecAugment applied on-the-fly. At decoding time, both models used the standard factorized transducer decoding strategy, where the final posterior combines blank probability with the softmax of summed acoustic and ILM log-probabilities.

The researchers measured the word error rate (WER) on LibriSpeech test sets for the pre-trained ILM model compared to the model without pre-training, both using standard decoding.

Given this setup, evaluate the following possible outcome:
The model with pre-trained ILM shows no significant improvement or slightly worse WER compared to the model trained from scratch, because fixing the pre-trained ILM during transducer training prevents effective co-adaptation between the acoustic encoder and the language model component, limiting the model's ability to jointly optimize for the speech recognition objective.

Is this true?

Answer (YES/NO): NO